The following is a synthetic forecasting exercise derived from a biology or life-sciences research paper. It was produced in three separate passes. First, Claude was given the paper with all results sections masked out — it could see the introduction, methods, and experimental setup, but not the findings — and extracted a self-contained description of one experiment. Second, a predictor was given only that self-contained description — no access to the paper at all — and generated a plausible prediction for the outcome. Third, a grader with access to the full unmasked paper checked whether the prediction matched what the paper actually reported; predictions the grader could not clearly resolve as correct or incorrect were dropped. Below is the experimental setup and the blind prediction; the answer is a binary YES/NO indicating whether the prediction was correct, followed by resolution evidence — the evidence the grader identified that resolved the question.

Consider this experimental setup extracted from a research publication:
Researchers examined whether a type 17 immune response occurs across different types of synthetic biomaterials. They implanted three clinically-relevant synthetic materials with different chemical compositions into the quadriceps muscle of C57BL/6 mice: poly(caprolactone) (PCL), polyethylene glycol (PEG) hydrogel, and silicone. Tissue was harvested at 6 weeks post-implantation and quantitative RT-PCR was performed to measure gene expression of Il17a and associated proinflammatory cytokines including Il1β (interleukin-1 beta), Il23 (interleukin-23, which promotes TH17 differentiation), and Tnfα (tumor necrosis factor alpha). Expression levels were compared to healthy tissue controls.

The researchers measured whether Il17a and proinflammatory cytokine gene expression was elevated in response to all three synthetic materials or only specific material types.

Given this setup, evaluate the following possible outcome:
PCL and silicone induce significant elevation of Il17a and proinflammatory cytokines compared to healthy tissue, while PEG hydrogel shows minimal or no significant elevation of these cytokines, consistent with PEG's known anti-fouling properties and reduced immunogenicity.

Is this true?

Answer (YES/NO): NO